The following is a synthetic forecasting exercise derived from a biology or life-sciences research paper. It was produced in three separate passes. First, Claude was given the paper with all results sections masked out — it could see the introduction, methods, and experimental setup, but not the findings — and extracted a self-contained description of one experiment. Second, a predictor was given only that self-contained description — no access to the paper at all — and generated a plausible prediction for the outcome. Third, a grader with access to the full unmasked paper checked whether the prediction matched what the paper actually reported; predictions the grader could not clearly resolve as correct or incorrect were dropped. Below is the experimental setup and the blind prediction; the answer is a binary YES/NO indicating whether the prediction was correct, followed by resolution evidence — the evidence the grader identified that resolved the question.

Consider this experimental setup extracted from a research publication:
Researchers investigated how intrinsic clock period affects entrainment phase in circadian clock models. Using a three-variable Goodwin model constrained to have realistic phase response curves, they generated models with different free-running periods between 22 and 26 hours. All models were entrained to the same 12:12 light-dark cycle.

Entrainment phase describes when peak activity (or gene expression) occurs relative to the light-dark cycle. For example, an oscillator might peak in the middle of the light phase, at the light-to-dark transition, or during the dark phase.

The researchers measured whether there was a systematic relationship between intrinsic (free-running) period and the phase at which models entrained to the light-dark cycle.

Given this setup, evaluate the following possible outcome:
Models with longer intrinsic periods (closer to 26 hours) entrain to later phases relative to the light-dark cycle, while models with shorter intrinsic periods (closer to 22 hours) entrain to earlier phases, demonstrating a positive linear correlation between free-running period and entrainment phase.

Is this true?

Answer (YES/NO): YES